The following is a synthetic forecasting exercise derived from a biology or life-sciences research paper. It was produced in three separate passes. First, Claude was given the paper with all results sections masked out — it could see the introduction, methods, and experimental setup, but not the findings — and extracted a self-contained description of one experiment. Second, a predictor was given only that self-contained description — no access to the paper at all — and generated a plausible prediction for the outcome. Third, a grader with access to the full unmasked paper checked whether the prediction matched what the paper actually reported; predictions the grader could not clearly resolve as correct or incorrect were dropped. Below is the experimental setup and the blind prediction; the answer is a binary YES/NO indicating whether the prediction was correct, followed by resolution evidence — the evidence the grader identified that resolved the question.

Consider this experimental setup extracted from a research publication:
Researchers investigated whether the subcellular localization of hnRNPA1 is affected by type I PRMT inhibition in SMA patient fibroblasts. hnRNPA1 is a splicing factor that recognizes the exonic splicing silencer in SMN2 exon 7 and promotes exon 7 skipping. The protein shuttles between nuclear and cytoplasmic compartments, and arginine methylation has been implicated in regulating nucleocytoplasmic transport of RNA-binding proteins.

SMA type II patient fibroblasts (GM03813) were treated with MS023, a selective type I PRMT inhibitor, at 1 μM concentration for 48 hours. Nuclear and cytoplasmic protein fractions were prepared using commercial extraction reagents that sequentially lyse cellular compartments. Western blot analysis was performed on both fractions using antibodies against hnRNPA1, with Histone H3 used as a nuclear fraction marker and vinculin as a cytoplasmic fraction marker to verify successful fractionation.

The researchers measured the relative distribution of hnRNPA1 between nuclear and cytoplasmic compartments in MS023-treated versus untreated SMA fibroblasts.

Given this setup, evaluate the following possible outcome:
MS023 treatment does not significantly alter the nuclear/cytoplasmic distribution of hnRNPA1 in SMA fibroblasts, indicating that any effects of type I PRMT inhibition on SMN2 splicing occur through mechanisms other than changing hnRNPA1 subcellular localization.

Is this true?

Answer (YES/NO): YES